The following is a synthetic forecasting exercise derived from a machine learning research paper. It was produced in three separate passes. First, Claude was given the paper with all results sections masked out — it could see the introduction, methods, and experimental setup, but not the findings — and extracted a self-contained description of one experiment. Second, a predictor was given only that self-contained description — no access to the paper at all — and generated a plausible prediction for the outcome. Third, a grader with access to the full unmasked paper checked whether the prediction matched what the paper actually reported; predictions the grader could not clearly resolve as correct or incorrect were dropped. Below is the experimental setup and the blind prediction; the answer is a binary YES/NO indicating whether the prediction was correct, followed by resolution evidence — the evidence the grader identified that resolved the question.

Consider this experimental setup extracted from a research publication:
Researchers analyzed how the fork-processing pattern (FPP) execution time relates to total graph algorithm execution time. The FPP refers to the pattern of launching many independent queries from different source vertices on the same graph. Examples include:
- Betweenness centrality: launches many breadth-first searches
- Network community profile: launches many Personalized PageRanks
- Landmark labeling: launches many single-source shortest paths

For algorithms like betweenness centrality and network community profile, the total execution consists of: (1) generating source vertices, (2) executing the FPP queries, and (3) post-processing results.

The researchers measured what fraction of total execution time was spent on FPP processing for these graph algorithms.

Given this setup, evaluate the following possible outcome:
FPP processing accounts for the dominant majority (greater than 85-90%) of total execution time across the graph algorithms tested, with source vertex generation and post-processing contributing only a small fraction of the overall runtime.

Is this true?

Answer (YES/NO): YES